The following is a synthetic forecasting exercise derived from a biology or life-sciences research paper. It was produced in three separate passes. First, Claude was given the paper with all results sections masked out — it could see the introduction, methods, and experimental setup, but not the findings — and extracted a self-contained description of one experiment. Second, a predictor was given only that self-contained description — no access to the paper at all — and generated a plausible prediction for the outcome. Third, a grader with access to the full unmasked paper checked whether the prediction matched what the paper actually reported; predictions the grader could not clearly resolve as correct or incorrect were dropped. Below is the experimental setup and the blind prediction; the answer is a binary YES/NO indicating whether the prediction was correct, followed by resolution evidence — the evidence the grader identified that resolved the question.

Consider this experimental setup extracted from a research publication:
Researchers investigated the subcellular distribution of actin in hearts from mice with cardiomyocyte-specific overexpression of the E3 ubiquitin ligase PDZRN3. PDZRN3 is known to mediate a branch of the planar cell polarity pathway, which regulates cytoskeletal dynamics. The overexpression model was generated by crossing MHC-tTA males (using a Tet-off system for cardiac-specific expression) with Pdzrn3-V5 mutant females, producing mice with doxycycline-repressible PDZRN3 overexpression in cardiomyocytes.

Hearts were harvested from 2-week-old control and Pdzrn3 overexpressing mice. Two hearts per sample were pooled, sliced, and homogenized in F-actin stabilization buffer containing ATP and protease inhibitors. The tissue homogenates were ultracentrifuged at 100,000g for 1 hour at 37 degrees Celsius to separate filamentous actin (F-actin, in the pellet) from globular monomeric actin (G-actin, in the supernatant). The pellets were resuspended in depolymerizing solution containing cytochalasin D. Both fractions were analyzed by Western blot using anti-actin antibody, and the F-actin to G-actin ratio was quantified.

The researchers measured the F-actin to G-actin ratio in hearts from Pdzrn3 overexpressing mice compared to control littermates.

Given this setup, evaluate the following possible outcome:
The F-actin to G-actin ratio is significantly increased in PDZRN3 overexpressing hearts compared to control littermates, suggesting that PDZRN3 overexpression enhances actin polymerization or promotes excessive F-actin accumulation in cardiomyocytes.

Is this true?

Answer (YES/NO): NO